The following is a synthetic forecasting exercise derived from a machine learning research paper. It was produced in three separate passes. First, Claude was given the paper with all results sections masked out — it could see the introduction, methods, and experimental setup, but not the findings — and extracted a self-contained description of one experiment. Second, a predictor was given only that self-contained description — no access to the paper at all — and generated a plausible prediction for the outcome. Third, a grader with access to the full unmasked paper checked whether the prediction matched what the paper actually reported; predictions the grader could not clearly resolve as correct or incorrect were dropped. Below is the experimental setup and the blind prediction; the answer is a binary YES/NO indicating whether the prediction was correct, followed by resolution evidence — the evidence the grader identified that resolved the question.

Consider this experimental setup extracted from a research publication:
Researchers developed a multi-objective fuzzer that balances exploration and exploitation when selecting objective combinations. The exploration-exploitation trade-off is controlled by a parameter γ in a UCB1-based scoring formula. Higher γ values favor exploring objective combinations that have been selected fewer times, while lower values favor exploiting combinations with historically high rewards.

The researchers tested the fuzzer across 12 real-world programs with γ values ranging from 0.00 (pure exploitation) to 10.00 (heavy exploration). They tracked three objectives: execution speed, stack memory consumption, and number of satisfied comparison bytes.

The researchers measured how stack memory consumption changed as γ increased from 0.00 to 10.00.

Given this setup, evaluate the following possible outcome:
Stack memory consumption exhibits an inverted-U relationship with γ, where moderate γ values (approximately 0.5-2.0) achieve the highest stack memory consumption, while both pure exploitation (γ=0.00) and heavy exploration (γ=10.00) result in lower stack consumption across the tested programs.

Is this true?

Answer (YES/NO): NO